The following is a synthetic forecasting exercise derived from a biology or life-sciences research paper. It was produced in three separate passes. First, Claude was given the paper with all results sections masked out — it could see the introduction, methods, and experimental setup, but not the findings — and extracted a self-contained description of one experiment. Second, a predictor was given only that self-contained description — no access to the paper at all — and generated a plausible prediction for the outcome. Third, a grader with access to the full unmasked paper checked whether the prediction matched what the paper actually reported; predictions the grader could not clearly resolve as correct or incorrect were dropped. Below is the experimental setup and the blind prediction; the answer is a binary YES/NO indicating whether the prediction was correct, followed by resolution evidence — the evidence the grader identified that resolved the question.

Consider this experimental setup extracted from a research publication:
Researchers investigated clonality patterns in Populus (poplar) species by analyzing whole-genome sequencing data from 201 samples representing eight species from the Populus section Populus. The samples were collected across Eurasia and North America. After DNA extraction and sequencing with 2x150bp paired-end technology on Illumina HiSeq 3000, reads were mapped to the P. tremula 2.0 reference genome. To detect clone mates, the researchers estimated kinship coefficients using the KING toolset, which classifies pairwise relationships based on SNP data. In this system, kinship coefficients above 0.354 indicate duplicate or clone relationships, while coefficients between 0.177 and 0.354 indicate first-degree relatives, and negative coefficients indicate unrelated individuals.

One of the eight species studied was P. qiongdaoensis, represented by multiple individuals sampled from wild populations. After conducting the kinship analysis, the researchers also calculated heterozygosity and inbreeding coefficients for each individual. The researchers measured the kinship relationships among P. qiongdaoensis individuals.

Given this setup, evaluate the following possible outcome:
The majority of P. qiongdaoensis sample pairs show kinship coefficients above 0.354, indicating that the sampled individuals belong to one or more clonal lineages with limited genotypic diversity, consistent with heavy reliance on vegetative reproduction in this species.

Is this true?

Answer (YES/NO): YES